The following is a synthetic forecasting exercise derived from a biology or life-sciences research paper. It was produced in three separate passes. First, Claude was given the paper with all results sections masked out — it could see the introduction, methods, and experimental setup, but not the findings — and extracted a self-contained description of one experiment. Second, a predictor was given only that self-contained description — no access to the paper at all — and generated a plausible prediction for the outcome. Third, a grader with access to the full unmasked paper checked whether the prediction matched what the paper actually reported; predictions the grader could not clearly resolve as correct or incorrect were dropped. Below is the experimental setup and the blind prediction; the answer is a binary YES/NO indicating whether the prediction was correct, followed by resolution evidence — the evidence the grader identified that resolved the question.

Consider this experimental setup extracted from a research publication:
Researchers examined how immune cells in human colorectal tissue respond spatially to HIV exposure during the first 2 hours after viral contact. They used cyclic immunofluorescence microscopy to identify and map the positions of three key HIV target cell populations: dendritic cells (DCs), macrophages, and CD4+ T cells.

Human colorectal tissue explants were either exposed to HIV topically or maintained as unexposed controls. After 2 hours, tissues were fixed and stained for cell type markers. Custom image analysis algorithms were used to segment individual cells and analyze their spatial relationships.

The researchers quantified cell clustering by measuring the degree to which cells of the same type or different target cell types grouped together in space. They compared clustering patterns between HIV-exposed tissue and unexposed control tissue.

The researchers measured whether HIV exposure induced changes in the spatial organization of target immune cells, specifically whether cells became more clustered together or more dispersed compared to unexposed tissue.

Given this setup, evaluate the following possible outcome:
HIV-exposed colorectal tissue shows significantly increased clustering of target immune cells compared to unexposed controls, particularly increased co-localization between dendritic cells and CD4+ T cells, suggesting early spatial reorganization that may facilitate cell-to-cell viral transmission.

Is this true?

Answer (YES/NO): YES